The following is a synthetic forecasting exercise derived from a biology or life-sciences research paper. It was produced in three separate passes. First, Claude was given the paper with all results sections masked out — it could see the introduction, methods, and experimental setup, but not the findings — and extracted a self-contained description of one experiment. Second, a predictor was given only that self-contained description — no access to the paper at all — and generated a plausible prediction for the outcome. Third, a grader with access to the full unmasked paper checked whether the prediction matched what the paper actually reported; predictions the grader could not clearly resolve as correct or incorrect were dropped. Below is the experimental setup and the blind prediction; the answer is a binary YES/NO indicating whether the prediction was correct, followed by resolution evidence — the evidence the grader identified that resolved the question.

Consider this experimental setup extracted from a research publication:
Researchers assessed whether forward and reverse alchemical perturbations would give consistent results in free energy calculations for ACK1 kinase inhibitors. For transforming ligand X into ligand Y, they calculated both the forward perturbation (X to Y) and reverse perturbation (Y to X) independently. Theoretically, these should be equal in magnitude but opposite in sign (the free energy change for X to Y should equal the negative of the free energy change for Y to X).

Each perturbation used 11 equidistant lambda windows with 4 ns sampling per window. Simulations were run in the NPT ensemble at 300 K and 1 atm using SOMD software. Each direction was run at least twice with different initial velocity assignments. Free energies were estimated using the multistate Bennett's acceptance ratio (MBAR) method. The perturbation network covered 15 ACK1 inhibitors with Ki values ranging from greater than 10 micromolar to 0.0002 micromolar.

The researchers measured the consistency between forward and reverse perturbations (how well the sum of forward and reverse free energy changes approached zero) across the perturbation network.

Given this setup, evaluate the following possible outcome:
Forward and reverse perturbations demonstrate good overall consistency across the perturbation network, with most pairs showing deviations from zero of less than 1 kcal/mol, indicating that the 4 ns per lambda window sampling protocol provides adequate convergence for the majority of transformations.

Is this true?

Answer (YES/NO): NO